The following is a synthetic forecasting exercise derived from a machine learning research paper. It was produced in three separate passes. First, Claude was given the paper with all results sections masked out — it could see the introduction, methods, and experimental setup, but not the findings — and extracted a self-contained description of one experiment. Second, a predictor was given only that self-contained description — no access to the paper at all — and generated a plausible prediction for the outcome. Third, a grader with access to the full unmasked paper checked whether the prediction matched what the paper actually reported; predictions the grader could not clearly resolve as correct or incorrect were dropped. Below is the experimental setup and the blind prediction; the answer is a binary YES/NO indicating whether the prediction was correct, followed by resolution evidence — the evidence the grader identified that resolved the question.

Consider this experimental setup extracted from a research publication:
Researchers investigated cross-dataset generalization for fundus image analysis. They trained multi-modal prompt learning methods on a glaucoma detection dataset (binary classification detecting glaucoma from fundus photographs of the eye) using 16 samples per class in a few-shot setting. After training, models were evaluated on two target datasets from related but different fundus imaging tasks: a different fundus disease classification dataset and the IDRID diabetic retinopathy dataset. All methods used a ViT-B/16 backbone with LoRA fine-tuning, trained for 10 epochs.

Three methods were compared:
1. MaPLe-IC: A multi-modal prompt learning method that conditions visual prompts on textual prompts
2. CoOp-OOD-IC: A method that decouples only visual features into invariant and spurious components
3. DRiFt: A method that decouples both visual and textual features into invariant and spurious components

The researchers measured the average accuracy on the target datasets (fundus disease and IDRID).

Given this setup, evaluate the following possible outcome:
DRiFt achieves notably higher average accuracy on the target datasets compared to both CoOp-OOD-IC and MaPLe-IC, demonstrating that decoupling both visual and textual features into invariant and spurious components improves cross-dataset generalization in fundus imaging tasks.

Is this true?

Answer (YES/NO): NO